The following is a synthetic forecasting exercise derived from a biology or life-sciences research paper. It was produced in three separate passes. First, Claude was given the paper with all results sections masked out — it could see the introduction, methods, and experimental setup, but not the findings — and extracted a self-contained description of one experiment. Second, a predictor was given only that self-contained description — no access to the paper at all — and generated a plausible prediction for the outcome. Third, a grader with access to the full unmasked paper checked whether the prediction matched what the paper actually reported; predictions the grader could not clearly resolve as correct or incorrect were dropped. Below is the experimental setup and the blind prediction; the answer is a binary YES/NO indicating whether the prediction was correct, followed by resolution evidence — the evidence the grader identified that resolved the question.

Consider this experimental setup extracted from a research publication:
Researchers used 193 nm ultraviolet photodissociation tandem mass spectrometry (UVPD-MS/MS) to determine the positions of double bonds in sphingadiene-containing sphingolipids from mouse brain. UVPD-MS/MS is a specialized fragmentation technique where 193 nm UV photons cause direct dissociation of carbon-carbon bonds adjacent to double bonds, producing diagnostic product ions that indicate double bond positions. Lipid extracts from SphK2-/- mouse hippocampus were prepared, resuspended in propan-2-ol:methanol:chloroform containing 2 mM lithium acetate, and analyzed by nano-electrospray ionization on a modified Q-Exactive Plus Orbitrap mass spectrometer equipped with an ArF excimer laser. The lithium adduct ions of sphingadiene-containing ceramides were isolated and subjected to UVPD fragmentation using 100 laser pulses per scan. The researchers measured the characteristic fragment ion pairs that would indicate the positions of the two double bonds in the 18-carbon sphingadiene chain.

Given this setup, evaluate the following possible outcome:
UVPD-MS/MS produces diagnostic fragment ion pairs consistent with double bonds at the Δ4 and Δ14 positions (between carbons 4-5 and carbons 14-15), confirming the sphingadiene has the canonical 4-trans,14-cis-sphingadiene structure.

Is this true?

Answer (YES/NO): YES